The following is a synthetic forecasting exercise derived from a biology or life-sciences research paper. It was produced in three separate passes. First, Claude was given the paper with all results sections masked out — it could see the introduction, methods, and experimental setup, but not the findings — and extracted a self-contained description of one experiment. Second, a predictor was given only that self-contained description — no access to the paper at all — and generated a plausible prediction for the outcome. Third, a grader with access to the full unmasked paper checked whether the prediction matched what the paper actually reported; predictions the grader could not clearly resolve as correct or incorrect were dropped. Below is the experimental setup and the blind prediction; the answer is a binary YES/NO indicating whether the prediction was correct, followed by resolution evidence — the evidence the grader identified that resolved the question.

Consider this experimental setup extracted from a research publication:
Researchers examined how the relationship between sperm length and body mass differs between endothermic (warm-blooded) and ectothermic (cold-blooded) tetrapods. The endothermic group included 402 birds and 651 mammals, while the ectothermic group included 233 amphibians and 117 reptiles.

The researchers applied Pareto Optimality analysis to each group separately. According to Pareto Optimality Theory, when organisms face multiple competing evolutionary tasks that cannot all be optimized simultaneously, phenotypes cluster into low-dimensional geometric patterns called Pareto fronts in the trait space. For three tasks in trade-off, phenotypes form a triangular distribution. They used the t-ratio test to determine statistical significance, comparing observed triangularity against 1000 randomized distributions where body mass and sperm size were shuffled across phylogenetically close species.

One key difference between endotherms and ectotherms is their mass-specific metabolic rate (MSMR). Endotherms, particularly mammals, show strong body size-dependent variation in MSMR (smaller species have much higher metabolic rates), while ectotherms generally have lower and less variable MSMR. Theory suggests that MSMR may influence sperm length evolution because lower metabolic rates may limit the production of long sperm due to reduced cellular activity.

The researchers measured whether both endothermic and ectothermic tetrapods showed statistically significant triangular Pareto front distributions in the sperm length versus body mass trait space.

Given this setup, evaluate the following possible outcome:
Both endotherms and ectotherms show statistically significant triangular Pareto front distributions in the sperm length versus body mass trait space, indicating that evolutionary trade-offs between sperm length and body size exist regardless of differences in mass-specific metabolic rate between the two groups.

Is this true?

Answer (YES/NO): NO